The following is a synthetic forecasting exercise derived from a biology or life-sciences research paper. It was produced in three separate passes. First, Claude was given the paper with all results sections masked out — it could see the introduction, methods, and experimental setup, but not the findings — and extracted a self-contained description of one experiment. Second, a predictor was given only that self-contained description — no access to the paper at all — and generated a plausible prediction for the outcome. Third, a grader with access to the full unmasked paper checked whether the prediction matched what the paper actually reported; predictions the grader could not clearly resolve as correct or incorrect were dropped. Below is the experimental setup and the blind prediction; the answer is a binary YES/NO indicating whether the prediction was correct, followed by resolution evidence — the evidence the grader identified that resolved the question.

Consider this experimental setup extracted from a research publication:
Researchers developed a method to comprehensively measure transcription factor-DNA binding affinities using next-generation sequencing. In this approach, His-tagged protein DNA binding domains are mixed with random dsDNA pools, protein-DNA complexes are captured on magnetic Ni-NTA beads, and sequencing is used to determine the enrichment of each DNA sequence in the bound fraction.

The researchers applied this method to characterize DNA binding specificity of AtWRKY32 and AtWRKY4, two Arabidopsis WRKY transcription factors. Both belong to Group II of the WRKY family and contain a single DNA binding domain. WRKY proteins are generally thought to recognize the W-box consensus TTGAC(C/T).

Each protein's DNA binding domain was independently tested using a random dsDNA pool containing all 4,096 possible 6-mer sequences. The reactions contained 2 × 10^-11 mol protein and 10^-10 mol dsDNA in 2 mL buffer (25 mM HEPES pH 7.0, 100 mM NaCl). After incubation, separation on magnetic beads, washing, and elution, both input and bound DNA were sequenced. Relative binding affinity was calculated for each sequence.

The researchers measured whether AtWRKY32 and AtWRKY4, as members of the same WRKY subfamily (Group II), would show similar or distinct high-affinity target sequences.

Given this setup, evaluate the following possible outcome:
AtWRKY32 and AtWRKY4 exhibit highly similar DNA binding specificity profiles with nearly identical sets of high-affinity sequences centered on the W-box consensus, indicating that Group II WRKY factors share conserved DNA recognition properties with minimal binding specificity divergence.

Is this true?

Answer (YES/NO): YES